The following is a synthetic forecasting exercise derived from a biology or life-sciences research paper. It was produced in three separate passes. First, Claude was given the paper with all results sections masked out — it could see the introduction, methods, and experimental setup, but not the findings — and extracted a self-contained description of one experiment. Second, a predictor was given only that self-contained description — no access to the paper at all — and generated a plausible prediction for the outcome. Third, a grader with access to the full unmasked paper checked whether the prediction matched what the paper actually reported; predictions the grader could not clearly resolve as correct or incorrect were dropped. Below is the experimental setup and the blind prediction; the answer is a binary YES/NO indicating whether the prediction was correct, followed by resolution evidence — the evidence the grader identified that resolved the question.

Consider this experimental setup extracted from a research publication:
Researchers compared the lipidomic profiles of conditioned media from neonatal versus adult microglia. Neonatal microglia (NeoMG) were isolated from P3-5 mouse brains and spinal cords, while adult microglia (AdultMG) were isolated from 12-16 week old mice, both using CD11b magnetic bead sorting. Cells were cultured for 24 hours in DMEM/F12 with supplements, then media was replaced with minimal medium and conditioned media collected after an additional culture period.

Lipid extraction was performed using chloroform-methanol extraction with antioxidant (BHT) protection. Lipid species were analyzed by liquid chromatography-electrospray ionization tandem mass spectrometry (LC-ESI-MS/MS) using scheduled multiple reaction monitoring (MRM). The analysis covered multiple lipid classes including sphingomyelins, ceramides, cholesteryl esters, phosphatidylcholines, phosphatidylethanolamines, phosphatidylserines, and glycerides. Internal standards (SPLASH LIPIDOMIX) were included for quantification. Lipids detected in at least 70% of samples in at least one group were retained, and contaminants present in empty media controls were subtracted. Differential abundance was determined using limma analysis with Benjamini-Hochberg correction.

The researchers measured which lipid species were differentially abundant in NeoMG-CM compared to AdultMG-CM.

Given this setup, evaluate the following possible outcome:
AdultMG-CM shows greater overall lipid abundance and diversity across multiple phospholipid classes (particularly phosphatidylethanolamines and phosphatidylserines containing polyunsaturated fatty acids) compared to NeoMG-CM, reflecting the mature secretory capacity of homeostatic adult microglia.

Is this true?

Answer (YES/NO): NO